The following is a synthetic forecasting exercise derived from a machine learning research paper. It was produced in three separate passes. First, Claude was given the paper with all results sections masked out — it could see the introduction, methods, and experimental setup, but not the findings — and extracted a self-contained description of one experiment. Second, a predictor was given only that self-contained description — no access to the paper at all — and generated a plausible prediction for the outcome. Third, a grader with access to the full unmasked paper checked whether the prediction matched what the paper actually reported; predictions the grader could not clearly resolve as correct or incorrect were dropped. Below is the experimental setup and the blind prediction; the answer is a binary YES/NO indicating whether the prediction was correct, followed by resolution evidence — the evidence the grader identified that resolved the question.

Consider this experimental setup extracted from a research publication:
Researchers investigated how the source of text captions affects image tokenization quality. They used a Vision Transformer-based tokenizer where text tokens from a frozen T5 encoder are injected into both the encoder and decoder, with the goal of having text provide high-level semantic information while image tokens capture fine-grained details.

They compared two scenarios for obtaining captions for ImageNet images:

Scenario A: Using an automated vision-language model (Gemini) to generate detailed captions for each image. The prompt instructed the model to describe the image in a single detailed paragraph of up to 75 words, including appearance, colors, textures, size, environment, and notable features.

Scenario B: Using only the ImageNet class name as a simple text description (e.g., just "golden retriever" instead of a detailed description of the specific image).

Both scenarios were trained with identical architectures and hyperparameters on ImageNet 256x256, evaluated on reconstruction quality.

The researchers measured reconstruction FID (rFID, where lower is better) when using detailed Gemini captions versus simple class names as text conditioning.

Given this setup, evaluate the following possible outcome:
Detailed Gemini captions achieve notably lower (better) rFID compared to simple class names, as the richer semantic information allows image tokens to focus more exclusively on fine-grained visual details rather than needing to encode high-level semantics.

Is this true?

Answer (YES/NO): YES